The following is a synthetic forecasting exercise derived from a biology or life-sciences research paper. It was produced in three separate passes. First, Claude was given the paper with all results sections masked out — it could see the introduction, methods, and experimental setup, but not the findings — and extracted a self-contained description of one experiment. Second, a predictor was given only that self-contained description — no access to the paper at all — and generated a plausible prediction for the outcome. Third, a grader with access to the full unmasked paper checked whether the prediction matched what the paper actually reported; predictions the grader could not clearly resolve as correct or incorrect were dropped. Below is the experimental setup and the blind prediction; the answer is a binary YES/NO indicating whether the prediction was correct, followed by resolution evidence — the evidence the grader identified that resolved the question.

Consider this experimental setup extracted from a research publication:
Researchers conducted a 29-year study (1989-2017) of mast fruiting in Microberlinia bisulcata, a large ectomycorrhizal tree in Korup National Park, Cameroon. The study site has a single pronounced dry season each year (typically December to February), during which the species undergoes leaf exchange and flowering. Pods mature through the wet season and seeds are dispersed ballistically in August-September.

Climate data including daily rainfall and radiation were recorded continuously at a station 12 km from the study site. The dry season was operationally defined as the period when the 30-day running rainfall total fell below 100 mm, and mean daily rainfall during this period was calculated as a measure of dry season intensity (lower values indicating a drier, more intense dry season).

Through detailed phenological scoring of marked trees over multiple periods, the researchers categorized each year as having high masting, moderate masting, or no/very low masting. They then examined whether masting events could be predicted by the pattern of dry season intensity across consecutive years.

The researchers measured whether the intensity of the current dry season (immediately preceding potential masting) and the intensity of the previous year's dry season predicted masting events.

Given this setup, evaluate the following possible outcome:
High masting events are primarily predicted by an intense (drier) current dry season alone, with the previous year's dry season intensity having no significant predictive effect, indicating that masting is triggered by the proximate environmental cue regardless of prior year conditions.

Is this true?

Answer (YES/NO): NO